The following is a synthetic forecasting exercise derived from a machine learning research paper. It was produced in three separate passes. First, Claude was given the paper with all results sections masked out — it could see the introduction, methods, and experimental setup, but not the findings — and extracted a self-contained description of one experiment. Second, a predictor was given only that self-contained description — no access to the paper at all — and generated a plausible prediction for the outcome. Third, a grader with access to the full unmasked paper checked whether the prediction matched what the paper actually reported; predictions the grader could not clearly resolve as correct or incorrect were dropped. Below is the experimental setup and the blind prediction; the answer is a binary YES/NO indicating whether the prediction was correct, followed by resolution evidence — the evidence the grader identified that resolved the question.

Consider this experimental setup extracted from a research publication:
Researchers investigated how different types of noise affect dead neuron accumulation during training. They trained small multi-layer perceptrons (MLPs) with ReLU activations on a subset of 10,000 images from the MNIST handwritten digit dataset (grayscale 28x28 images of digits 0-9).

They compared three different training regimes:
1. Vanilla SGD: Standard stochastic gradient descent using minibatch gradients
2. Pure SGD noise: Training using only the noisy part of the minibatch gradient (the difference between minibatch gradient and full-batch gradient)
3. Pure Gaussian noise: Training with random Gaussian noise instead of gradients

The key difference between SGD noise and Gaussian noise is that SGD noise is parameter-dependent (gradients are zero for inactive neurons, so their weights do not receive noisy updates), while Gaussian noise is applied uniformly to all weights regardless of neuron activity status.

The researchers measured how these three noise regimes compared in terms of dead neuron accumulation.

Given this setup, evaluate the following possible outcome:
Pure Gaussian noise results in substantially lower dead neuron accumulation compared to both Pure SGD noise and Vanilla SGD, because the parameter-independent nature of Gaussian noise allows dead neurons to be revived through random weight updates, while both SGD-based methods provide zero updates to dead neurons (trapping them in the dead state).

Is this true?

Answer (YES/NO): YES